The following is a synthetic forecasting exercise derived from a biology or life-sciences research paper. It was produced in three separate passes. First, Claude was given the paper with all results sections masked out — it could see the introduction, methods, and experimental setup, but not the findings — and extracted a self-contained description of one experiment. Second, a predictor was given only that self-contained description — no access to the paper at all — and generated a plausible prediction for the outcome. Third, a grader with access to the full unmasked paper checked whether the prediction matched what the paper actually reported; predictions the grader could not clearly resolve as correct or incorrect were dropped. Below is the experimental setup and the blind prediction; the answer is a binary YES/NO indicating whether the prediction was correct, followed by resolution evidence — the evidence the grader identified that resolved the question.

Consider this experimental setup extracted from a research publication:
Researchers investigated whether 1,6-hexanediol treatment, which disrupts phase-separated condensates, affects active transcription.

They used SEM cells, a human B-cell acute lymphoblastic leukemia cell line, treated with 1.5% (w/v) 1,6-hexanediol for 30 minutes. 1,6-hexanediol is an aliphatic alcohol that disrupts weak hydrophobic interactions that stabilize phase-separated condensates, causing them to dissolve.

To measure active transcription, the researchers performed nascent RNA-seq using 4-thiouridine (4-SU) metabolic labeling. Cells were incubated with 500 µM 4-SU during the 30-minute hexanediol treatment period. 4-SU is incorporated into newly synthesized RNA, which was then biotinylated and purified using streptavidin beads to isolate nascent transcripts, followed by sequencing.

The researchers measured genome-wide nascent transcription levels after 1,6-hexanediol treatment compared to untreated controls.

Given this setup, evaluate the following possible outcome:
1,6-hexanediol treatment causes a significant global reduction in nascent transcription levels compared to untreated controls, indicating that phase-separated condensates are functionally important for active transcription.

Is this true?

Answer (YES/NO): NO